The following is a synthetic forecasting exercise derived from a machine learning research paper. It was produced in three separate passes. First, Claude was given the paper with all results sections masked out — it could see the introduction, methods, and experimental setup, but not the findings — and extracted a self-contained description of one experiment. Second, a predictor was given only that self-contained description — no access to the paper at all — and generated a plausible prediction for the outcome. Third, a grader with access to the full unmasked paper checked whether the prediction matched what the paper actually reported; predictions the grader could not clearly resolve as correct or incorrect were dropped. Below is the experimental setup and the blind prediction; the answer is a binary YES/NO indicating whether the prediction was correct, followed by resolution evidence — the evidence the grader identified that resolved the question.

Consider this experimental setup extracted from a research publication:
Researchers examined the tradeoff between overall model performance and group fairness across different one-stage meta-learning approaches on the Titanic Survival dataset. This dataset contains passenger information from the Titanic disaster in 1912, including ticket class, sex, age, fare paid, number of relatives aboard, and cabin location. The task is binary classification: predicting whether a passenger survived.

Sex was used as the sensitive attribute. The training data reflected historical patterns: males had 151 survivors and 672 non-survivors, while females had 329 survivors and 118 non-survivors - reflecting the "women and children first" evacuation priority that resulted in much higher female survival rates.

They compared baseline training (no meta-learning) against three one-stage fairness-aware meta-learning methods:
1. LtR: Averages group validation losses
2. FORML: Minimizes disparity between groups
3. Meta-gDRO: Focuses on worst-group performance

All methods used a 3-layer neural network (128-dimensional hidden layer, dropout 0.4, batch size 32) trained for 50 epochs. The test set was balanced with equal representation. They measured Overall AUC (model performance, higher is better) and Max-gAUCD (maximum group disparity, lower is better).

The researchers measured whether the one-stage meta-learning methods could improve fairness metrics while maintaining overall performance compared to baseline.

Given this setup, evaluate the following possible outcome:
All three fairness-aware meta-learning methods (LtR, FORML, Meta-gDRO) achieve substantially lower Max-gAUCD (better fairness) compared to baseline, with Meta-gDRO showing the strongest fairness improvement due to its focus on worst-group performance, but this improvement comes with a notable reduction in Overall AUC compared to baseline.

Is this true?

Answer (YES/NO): NO